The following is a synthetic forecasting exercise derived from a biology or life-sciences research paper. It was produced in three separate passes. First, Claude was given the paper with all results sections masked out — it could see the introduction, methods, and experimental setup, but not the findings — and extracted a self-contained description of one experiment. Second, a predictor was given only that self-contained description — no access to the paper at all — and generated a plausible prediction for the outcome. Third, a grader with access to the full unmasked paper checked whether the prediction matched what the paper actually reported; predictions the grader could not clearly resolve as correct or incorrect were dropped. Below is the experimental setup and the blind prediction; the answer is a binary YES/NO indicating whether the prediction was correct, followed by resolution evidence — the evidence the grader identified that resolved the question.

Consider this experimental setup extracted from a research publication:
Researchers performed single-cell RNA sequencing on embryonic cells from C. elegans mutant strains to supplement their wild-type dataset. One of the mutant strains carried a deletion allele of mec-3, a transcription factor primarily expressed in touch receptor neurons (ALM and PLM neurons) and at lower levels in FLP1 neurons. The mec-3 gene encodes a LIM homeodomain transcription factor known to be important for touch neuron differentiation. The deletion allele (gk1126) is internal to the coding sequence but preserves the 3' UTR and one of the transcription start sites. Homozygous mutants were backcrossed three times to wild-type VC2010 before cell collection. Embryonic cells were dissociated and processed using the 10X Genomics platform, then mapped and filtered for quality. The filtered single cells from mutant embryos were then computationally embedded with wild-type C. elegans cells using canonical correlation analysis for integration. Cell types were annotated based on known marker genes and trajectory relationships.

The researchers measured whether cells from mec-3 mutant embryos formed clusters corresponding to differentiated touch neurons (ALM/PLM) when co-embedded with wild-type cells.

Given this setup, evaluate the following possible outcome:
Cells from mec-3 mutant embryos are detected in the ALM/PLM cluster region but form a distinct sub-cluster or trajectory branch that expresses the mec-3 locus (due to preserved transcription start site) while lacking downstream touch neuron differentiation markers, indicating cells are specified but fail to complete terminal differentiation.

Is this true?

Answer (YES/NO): NO